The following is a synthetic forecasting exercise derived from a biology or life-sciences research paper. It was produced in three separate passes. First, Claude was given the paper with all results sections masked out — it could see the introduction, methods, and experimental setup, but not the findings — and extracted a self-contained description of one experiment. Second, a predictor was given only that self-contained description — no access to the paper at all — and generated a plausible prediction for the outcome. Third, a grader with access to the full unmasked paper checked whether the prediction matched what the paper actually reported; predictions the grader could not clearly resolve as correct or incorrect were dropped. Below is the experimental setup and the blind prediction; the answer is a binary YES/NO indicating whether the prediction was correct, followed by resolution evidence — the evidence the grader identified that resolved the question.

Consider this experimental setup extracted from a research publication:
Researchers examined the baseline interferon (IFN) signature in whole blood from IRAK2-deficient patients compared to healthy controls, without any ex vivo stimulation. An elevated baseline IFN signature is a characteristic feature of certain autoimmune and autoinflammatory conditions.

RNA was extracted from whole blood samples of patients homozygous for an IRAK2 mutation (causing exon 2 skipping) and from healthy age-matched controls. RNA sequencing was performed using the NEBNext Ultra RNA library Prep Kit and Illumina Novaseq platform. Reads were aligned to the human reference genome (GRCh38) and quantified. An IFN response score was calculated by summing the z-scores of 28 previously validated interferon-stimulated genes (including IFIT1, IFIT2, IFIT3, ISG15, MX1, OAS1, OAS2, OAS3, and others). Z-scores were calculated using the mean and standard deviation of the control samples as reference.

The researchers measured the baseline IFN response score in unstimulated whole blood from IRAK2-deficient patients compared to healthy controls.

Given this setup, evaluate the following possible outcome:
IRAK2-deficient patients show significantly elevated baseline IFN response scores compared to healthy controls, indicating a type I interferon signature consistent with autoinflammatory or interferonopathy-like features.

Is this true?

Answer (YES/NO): YES